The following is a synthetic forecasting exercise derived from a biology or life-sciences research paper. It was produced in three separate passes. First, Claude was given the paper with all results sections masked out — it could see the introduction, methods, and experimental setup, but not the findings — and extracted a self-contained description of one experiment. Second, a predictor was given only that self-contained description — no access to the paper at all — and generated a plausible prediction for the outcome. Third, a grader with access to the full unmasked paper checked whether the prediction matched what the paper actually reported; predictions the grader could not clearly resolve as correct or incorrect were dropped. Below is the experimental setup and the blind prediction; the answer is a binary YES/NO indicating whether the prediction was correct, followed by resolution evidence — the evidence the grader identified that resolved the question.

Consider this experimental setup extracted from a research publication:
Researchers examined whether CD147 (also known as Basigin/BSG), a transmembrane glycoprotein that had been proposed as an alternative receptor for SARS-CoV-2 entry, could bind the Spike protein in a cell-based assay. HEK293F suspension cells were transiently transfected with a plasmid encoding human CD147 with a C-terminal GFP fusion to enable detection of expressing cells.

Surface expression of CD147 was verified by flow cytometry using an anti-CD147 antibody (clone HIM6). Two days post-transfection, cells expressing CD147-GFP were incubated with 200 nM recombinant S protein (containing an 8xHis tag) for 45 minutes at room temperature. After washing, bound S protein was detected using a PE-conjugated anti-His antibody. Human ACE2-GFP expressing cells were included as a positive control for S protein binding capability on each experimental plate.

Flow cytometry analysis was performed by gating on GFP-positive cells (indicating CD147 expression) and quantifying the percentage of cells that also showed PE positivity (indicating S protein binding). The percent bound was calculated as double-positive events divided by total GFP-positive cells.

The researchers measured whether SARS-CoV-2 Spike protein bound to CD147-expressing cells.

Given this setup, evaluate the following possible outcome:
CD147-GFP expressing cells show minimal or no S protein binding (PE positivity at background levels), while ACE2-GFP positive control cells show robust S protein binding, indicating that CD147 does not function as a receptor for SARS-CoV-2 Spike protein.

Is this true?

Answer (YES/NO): YES